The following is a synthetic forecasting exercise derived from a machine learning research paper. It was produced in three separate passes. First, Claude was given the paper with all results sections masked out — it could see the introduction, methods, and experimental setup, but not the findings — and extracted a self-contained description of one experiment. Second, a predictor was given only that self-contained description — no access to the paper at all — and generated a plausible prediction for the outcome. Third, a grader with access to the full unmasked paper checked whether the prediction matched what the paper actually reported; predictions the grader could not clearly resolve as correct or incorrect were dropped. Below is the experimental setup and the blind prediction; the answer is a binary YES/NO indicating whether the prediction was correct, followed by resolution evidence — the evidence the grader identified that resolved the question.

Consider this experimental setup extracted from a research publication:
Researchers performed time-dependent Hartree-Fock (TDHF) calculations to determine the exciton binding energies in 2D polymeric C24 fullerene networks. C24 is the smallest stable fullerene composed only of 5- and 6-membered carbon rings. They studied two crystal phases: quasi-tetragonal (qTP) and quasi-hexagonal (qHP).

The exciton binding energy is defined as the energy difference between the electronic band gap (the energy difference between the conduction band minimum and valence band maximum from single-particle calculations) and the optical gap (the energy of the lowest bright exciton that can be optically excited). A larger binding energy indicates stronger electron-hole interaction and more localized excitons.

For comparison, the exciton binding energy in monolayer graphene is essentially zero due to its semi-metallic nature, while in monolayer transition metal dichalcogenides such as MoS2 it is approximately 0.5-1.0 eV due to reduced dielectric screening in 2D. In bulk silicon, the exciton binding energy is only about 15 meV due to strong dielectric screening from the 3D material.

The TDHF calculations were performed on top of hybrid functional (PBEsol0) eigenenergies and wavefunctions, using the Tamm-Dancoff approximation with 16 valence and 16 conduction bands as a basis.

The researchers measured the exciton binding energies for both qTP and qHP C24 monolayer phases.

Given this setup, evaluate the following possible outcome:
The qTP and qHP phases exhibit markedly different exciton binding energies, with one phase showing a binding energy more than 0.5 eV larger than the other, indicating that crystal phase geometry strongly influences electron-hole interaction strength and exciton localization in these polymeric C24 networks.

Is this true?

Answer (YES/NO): NO